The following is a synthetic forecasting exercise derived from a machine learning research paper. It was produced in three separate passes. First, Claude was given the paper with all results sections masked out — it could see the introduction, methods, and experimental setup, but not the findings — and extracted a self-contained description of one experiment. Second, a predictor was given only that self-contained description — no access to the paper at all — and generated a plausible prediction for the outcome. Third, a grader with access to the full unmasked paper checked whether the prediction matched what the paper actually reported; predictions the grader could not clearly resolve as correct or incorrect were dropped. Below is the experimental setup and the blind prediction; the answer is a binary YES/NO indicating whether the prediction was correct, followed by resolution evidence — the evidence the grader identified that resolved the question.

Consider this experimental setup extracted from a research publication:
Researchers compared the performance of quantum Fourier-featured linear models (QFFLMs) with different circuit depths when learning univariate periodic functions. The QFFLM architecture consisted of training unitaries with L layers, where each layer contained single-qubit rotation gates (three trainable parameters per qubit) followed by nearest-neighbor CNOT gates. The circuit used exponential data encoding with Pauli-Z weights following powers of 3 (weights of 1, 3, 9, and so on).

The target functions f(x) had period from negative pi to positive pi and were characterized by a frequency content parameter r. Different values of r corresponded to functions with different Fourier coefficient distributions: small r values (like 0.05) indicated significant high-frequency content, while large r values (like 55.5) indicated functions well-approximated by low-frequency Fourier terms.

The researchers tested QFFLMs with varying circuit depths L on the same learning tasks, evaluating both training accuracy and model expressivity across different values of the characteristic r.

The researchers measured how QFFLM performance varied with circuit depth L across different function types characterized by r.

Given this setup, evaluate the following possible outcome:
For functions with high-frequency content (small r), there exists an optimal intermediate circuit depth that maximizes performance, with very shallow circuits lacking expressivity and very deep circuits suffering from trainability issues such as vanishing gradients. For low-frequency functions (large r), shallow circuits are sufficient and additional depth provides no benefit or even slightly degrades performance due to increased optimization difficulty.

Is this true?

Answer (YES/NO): NO